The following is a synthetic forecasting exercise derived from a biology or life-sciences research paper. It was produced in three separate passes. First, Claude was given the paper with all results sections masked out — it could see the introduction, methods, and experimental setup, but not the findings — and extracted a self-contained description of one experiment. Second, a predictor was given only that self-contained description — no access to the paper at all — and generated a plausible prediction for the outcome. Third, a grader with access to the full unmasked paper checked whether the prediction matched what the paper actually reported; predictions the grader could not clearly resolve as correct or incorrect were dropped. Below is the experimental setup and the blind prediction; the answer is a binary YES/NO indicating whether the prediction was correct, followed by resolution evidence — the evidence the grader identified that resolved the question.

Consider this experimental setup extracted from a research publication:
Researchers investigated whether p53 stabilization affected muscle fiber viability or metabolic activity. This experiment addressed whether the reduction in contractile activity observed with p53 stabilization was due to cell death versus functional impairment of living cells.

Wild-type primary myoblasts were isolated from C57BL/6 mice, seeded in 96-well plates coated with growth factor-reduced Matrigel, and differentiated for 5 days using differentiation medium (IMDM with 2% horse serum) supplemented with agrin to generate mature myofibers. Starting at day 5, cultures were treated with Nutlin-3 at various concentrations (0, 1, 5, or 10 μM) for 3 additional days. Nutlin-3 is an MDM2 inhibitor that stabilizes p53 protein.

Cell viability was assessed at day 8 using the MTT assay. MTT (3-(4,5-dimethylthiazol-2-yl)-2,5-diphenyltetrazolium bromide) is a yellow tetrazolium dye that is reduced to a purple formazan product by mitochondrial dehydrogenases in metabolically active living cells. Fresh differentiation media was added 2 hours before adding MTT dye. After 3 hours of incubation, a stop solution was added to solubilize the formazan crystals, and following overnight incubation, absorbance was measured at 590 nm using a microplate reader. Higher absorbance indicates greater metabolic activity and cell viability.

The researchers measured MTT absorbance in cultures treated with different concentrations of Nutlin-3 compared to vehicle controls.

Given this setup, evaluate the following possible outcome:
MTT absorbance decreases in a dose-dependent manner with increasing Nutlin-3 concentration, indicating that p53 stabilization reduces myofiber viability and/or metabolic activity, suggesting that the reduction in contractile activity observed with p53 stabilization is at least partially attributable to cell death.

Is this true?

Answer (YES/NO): YES